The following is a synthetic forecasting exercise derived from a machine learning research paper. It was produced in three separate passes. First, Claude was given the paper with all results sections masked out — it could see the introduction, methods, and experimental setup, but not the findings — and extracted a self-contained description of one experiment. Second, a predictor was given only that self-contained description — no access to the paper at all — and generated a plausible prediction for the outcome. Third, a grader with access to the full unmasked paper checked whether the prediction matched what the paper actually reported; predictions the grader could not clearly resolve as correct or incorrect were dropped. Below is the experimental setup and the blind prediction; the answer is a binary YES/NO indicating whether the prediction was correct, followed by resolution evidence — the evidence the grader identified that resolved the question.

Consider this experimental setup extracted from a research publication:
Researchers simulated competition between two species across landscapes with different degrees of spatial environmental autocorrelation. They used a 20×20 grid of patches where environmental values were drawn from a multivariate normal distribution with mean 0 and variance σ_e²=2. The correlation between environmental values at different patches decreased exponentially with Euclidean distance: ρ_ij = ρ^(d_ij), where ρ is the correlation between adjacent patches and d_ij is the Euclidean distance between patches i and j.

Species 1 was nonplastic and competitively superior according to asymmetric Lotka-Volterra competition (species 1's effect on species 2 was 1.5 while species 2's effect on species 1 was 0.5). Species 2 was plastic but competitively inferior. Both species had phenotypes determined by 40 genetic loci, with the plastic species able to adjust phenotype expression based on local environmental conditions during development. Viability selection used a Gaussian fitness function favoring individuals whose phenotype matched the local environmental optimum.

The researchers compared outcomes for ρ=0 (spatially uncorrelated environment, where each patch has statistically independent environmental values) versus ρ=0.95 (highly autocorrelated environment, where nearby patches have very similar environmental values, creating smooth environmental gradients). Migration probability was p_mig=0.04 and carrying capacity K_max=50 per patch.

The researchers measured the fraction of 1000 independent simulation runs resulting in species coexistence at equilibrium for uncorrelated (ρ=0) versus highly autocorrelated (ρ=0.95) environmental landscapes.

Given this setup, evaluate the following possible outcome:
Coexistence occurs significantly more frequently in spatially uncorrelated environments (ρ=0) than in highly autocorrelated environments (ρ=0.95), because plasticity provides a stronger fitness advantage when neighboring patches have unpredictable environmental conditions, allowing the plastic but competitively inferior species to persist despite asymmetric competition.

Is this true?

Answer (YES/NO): YES